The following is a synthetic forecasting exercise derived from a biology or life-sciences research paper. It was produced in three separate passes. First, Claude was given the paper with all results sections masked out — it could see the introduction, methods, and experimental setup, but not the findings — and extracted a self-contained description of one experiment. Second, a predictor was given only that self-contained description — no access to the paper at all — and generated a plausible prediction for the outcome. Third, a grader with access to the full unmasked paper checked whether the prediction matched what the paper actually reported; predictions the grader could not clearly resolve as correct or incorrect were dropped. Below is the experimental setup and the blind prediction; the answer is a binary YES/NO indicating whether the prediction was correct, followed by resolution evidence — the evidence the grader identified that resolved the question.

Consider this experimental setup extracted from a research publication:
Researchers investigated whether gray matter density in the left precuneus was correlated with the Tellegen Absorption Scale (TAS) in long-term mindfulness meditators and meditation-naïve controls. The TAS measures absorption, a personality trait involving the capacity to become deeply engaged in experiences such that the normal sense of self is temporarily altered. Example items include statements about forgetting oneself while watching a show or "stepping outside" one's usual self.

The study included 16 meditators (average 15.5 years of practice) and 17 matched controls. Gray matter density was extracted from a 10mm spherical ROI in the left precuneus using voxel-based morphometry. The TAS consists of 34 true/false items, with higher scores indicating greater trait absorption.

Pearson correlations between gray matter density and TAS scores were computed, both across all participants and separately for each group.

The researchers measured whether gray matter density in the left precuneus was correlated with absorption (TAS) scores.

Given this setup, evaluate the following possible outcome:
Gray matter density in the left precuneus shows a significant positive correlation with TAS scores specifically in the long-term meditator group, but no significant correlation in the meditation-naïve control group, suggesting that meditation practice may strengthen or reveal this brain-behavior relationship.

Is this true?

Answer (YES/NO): NO